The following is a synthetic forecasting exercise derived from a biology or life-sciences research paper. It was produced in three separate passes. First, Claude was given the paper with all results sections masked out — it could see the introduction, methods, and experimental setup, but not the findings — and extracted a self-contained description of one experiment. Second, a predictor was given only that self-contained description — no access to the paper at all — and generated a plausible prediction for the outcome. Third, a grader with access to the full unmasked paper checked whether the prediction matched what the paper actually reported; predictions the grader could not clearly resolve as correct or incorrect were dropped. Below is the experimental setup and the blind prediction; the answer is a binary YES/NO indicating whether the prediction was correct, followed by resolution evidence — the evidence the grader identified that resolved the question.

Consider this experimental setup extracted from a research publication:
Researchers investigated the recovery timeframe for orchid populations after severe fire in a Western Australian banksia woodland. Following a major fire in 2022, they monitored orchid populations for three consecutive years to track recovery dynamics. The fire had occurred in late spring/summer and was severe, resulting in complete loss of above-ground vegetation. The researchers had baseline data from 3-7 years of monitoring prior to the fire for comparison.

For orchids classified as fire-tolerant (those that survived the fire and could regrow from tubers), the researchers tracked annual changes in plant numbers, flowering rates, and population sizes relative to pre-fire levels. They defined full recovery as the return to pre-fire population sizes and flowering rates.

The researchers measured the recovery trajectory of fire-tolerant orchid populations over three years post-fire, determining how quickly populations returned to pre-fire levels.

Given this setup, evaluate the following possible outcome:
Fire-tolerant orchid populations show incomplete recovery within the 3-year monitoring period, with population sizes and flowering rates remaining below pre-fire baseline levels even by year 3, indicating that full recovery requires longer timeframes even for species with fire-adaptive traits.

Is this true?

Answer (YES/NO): YES